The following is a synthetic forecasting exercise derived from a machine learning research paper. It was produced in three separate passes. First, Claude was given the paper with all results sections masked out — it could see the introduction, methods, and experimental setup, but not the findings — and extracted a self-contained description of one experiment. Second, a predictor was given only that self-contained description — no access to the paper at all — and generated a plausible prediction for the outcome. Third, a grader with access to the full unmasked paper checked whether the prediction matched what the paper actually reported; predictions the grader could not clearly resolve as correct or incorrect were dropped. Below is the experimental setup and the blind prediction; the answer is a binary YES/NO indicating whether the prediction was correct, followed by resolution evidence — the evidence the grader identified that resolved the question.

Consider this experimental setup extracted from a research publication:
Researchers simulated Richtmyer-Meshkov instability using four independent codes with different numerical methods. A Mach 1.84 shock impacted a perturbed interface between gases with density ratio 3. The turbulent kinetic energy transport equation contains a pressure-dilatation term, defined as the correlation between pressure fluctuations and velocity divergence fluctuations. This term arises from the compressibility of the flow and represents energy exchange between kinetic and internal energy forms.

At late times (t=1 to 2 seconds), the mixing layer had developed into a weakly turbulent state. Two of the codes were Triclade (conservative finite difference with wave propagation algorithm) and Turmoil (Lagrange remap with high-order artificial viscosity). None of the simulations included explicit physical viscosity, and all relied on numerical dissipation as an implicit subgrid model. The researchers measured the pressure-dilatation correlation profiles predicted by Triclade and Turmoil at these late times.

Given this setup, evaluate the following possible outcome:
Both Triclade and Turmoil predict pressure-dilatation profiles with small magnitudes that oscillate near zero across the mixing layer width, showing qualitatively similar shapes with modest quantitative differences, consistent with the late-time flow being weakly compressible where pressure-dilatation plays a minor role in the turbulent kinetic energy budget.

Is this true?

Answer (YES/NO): NO